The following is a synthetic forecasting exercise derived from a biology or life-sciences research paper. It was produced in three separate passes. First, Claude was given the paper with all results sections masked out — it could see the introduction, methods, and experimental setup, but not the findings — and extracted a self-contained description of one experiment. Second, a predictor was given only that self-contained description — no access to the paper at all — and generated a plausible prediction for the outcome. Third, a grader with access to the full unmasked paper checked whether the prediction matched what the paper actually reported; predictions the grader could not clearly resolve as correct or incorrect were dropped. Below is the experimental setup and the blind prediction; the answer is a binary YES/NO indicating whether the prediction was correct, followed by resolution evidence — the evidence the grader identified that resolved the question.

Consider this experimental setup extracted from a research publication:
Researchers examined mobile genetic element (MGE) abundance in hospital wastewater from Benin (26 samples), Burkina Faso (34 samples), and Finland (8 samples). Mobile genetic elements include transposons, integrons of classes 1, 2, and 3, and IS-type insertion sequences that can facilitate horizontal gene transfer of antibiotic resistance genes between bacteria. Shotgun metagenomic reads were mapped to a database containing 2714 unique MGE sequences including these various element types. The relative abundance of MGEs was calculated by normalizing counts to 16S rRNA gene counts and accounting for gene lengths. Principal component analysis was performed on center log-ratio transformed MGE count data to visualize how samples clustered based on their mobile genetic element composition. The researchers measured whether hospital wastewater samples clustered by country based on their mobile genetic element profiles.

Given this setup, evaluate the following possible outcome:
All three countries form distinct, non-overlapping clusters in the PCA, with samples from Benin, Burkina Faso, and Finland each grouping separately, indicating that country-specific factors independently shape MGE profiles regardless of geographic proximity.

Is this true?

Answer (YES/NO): NO